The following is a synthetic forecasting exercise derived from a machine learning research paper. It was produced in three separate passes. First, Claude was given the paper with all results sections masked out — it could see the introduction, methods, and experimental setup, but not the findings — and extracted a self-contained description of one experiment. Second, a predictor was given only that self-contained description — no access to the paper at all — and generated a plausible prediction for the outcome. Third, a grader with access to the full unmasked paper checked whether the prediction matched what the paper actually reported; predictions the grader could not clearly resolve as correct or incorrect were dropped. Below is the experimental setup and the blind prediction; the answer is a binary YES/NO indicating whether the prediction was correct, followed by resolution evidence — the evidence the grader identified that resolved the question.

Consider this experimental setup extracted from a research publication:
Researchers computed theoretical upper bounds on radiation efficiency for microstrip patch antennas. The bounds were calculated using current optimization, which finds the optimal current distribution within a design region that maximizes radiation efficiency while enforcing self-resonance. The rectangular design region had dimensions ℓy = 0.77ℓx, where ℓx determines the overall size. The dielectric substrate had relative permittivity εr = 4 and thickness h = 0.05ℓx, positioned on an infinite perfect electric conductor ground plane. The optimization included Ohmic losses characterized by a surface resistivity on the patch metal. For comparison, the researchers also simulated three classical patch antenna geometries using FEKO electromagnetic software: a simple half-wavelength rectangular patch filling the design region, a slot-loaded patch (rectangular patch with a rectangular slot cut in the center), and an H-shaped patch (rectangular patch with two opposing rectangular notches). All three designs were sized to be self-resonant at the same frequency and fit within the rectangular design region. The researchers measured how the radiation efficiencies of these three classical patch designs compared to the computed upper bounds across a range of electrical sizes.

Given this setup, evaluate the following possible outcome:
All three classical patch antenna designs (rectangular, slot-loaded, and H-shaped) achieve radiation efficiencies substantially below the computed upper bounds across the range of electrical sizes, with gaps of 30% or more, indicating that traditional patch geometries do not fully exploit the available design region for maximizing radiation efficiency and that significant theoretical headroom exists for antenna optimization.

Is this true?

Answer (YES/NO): NO